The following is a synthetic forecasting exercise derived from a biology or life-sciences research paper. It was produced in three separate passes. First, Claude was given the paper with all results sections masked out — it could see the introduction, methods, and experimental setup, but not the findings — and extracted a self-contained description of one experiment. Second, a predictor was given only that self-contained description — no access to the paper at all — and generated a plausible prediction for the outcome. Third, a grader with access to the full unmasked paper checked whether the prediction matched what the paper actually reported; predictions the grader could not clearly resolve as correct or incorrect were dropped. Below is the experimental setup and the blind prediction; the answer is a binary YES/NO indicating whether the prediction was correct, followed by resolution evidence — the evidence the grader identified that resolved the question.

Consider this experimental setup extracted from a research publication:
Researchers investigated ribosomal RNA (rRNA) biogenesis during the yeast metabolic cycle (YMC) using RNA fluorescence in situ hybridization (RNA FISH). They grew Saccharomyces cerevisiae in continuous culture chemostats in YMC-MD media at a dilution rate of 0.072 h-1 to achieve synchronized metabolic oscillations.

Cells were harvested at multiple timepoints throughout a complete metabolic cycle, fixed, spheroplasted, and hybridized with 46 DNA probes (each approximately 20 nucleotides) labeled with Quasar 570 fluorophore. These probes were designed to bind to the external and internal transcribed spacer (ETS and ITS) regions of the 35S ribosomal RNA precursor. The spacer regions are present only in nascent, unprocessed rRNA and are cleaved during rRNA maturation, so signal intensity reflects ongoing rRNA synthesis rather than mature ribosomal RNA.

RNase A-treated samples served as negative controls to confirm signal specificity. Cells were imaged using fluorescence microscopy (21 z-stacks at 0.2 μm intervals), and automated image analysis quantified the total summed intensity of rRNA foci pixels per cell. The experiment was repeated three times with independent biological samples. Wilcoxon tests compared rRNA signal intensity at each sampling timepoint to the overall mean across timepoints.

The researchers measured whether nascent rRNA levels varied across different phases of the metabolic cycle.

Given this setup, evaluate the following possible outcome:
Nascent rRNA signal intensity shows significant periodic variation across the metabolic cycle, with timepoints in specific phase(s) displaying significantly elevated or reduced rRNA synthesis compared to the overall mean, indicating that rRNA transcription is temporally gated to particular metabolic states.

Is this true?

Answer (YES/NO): YES